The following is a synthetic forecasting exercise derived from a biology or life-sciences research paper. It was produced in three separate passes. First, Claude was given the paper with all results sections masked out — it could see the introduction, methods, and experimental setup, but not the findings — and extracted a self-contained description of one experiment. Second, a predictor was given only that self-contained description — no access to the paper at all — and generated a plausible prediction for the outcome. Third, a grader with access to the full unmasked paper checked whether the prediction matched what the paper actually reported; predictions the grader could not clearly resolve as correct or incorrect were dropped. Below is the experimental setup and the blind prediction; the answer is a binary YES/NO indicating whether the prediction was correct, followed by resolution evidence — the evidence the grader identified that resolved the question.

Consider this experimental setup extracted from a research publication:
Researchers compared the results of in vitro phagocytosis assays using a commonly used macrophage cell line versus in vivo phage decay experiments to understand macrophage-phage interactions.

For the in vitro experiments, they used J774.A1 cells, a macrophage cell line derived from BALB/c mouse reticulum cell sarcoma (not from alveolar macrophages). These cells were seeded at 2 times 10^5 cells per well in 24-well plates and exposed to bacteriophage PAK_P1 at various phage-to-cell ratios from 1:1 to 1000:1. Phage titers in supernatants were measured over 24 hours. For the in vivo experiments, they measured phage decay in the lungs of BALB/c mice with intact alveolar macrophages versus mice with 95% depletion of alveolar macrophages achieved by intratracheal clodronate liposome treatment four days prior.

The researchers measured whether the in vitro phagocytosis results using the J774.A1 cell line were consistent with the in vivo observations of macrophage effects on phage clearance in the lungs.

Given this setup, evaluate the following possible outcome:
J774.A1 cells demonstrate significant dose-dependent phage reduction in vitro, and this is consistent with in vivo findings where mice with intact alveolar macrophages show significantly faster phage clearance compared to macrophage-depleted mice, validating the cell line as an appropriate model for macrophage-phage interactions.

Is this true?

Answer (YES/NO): NO